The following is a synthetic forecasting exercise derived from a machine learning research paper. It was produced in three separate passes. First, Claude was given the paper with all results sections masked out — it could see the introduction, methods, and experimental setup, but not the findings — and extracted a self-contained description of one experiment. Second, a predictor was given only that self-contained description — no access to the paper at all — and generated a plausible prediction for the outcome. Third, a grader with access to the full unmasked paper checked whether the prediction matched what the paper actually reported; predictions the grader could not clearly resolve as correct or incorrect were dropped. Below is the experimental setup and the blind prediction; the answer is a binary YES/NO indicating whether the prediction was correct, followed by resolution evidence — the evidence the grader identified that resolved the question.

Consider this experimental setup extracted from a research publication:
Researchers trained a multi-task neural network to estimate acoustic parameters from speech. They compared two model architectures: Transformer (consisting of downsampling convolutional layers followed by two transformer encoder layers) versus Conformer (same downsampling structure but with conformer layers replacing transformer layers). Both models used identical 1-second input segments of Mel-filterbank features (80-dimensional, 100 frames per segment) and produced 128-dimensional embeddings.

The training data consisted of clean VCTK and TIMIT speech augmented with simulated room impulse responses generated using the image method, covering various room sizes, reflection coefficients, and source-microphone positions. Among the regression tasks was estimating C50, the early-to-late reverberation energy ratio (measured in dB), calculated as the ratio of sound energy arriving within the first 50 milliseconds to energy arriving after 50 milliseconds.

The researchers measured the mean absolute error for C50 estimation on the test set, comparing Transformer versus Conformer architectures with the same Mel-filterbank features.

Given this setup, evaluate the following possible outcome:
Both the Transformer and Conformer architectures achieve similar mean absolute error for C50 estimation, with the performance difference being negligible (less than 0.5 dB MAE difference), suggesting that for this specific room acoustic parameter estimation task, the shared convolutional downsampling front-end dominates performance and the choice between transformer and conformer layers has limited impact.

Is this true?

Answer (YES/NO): YES